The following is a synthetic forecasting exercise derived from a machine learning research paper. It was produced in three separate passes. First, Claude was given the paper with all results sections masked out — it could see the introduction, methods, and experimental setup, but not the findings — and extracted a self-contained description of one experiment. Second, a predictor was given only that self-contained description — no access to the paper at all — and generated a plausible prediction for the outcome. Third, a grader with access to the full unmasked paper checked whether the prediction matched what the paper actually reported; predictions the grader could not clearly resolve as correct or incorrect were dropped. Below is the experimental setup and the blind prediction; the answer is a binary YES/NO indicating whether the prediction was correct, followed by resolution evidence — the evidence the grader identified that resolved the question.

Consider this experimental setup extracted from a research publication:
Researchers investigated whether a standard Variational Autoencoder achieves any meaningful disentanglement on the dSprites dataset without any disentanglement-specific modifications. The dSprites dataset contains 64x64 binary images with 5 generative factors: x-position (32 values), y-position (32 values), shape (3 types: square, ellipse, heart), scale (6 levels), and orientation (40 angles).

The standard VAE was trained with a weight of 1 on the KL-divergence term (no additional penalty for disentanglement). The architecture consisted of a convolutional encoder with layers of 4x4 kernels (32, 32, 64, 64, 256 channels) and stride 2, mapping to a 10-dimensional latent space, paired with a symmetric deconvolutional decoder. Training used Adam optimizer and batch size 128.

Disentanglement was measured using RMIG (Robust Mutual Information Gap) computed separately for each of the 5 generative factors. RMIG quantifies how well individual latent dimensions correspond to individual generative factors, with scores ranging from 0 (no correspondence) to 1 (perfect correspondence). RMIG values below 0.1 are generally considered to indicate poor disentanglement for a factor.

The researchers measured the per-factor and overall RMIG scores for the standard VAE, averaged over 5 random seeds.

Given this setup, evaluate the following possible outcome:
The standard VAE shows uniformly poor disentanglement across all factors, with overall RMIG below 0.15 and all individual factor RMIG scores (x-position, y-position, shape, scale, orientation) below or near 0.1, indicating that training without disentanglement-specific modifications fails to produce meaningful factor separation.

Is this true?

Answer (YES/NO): NO